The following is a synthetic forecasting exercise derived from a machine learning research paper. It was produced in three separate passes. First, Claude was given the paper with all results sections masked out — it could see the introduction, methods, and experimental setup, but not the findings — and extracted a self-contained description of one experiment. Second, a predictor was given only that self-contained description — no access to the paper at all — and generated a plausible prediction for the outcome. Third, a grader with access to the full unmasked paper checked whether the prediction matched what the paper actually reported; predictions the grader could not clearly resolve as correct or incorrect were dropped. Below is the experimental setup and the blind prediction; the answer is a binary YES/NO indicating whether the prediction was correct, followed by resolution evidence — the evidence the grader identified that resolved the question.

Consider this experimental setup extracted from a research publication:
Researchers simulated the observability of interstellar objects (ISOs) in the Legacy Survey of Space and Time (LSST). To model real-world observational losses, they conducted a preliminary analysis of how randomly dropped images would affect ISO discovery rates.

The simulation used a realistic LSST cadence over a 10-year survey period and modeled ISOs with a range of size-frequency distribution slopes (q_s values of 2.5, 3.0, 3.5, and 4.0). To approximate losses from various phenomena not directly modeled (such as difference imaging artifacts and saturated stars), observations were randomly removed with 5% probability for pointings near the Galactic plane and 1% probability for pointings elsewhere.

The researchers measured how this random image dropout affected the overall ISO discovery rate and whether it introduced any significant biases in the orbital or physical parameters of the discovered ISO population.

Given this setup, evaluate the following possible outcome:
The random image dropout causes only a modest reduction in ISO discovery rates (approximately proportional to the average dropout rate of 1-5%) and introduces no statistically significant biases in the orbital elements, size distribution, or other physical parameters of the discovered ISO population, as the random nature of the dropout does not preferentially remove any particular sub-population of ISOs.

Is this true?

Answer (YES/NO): YES